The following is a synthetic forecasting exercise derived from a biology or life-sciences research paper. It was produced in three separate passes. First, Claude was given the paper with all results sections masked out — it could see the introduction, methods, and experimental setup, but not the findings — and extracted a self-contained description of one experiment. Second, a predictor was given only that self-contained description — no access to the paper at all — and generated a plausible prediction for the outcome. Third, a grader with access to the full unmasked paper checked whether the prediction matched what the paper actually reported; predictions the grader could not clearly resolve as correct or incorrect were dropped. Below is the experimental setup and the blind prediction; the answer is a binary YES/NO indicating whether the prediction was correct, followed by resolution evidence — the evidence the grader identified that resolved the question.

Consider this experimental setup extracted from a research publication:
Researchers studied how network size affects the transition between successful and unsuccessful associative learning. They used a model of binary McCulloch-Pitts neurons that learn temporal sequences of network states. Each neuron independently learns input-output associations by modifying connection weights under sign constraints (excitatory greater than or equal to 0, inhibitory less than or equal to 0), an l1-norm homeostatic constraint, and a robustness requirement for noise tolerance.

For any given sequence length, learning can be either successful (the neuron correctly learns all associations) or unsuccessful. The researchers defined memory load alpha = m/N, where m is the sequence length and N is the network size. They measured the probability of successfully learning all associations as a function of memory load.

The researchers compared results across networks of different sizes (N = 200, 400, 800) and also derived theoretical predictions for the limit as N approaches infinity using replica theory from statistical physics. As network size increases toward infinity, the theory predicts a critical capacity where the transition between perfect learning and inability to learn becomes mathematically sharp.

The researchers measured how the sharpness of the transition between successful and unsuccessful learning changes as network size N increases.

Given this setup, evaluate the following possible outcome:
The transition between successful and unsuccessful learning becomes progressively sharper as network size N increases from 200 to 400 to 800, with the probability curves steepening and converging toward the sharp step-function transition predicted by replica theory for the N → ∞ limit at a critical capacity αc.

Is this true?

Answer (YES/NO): YES